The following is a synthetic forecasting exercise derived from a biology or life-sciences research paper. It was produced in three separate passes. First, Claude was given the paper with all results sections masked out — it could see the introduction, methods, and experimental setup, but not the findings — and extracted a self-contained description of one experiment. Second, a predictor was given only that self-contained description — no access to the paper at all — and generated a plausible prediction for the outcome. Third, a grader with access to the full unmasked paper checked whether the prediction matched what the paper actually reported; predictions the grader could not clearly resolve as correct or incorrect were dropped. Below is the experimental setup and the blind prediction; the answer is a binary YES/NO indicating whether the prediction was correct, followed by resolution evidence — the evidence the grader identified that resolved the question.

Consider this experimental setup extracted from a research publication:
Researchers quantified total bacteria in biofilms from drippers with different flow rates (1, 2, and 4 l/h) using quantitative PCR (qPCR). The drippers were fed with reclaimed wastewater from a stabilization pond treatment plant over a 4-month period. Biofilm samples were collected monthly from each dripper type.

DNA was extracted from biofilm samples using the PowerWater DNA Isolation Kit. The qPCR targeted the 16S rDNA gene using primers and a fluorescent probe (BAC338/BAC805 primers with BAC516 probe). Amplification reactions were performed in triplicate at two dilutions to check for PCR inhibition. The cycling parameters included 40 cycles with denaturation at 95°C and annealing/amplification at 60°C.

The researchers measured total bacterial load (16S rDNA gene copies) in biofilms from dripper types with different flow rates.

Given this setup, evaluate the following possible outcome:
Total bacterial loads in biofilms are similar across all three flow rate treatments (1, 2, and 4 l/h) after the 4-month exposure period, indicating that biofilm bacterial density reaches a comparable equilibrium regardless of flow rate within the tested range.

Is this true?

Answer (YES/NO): YES